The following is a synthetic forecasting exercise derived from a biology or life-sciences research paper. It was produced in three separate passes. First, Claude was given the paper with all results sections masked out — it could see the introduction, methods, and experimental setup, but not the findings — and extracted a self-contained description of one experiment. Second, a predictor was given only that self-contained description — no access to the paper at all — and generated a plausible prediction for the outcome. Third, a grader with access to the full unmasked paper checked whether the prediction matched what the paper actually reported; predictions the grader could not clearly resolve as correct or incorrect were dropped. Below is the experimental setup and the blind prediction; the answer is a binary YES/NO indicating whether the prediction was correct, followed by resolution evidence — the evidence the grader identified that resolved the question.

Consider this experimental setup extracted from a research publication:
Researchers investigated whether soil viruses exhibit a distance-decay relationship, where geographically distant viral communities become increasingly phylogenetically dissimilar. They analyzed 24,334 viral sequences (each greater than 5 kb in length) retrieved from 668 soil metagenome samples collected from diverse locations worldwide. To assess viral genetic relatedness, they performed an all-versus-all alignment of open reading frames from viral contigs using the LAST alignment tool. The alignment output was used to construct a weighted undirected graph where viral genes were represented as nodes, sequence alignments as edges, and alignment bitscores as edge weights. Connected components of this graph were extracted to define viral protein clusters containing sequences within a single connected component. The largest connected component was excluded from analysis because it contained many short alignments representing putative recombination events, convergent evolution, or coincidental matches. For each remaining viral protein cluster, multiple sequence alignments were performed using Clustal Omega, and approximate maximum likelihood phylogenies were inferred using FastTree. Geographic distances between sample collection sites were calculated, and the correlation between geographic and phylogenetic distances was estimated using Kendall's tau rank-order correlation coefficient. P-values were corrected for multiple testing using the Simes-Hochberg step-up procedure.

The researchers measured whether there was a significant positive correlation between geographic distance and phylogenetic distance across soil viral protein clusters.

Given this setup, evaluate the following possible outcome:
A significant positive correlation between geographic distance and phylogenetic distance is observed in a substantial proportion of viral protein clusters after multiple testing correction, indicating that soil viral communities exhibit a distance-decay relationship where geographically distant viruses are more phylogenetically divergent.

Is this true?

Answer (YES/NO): NO